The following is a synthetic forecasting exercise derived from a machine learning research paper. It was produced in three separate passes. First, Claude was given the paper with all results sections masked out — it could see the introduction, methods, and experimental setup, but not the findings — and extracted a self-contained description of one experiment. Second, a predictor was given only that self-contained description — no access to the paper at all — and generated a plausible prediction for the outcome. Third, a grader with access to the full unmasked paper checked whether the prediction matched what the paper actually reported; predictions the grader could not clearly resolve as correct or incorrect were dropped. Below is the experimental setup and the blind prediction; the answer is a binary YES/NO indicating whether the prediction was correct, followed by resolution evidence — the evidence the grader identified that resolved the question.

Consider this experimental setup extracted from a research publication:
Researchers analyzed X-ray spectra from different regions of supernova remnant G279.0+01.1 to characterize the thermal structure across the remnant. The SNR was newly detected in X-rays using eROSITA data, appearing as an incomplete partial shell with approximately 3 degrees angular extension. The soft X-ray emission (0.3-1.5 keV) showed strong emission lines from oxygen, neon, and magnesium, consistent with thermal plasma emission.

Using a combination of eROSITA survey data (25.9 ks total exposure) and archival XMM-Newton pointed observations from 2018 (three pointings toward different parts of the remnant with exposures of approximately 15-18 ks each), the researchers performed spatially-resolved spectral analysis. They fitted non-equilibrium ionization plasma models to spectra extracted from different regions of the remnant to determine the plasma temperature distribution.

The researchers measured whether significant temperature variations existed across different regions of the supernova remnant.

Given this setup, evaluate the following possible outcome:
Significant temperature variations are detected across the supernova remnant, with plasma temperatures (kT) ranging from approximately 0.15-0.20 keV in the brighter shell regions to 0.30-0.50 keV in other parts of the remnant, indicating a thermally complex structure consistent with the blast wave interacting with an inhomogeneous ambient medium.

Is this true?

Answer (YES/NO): NO